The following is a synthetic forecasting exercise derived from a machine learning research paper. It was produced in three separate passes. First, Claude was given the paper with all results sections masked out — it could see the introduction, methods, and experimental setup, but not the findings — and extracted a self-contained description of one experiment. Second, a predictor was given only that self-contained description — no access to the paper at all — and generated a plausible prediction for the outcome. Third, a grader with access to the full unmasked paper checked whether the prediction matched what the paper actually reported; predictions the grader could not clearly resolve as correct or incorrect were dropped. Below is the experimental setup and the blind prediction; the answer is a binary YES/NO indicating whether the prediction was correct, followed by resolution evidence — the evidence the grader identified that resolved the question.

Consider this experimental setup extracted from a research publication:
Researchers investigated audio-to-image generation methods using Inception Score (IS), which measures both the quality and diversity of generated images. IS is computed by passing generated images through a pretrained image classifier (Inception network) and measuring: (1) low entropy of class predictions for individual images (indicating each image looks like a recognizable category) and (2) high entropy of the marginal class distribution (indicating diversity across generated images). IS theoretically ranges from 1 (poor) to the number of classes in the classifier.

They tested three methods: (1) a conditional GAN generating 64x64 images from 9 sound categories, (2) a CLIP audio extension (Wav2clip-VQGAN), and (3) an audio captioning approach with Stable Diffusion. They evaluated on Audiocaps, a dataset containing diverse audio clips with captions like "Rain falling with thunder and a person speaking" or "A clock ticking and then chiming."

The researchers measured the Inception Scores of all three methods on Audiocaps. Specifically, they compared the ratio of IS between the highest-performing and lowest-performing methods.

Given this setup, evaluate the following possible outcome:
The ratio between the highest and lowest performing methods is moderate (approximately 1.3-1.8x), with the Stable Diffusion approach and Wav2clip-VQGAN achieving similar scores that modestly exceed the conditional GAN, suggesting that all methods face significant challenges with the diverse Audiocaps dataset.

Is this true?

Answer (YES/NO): NO